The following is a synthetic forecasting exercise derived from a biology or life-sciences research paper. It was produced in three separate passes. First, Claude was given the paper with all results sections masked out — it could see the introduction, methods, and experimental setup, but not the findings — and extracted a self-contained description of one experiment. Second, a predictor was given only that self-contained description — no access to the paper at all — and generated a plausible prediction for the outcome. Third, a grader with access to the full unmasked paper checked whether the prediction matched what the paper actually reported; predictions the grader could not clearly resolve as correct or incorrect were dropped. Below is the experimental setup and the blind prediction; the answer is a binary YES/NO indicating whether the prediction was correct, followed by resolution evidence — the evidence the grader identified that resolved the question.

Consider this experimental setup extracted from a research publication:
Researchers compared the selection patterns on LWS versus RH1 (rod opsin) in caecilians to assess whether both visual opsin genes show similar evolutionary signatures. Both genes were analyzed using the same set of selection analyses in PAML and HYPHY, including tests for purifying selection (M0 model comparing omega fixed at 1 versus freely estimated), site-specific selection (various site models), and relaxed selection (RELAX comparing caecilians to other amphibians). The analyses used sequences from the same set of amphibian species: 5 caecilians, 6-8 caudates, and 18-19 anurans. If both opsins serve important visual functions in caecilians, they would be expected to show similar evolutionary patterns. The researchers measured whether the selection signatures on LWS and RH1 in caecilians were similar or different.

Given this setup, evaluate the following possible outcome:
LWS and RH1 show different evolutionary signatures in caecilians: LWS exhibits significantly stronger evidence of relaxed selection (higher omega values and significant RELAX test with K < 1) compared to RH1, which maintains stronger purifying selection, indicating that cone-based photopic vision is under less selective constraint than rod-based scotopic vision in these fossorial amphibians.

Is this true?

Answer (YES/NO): YES